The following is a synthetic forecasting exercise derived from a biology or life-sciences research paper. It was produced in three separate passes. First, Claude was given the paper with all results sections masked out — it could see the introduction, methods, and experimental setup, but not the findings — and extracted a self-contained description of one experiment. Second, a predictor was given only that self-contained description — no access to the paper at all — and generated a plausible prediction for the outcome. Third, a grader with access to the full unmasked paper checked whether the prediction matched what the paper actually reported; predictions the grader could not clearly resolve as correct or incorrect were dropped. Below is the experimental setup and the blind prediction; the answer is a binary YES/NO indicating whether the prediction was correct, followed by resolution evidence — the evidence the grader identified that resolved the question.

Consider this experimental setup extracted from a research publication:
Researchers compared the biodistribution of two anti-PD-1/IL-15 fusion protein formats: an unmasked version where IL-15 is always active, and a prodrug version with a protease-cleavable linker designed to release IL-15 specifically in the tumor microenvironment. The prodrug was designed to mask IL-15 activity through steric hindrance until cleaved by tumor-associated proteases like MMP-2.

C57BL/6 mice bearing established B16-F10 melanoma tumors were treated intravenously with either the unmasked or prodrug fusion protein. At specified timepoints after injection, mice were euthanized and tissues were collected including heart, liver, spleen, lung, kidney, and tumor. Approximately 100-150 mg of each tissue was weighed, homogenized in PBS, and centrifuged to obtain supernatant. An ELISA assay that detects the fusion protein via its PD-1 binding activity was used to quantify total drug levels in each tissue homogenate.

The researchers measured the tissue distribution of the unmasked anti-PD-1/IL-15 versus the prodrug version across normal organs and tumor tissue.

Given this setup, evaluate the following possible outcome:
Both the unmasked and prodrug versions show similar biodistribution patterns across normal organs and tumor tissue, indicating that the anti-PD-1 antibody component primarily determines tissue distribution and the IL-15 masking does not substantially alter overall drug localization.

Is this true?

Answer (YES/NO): NO